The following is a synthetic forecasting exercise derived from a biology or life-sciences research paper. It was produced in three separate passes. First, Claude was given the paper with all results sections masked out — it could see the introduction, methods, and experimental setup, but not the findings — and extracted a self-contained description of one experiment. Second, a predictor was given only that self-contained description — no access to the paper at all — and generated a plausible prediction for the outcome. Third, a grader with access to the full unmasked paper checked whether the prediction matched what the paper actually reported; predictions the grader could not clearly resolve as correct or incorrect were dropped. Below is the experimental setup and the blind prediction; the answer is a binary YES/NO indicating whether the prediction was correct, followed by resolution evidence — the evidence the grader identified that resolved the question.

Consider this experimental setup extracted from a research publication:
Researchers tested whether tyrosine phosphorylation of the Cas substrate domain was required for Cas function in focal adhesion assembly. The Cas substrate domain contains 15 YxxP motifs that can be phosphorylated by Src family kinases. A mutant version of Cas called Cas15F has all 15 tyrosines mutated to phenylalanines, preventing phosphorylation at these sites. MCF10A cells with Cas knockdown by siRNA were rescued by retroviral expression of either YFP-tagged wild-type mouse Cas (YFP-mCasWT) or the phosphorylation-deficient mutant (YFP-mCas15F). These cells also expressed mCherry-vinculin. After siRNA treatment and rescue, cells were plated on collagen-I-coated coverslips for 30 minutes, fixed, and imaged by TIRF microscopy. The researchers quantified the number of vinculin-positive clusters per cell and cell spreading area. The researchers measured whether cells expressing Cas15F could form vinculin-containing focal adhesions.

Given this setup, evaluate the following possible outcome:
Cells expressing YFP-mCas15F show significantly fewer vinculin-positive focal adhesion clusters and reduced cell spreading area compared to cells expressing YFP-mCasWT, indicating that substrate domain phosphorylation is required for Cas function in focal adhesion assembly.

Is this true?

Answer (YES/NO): YES